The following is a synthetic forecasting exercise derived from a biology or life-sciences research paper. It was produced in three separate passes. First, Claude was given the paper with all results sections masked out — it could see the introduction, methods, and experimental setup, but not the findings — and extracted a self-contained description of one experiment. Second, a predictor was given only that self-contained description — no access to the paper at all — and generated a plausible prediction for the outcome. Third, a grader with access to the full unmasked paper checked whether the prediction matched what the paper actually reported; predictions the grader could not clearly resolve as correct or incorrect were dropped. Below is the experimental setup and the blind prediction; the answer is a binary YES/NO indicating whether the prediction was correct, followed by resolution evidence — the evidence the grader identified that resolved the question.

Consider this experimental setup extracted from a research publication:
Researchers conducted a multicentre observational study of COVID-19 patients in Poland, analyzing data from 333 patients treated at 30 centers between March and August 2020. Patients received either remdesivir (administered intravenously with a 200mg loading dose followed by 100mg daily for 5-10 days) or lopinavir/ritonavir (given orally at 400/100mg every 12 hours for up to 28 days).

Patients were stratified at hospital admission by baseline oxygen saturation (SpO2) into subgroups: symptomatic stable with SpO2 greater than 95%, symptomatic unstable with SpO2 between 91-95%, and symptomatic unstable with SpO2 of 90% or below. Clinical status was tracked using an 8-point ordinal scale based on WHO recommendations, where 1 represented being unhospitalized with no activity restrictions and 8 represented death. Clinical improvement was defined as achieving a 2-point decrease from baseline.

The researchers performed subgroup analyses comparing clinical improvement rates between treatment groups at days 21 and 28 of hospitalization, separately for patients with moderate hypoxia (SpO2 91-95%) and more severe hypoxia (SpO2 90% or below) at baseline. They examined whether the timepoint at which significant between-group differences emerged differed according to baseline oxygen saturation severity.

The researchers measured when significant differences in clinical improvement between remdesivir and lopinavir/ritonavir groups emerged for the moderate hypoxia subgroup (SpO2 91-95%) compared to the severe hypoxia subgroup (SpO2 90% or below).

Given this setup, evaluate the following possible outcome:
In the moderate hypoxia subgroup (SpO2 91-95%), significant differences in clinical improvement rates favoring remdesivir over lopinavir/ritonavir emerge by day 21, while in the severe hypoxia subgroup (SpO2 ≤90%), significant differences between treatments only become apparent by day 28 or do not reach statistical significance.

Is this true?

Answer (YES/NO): NO